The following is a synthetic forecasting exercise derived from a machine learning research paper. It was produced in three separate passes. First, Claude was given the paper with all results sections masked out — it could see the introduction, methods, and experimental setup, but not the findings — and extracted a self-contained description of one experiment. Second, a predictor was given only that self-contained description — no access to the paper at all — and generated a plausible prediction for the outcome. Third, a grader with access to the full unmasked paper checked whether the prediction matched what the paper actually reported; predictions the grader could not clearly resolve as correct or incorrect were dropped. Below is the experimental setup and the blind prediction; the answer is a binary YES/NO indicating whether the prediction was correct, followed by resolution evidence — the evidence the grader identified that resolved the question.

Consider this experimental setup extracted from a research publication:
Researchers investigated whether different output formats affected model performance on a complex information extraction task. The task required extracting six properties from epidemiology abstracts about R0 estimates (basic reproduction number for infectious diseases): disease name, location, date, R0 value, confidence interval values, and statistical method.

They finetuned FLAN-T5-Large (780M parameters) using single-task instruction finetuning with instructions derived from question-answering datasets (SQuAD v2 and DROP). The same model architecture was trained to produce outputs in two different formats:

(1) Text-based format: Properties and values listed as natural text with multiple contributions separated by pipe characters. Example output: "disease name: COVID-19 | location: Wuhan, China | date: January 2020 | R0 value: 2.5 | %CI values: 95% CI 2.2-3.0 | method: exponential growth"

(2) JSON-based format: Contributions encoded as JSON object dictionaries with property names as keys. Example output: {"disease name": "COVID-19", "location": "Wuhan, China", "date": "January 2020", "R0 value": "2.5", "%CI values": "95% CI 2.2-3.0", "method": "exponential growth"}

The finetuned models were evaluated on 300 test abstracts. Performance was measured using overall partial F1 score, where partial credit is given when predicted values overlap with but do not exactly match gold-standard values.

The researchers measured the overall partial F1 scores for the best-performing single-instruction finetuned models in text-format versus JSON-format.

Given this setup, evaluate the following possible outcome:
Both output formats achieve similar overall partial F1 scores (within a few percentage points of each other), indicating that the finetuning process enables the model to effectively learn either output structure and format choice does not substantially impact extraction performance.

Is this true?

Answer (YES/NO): YES